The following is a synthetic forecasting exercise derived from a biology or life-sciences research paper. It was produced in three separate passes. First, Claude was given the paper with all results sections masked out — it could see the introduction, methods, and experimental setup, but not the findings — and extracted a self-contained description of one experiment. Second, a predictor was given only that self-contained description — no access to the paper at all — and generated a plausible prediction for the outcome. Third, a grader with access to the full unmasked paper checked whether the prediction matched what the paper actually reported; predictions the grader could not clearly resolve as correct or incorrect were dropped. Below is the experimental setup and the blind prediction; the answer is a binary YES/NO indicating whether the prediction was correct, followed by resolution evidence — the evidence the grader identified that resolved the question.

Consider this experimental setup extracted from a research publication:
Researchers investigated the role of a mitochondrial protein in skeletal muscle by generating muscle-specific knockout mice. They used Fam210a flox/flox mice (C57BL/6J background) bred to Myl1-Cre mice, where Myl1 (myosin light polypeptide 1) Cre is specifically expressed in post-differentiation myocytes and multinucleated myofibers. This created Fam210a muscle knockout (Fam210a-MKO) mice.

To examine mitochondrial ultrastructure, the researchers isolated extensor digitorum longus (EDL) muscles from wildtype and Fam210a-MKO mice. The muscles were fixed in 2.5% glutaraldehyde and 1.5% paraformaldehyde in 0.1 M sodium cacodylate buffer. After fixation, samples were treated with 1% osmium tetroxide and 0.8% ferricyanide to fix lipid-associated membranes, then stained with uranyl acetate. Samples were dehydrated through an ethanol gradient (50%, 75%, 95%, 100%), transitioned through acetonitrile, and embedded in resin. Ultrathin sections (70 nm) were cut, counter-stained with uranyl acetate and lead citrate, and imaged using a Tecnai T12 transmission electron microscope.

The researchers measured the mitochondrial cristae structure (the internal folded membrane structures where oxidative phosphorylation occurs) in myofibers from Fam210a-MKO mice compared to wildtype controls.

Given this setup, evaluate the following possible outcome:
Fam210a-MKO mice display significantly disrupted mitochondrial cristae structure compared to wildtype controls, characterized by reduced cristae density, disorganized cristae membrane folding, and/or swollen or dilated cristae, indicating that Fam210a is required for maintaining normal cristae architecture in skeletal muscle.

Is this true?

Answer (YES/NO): YES